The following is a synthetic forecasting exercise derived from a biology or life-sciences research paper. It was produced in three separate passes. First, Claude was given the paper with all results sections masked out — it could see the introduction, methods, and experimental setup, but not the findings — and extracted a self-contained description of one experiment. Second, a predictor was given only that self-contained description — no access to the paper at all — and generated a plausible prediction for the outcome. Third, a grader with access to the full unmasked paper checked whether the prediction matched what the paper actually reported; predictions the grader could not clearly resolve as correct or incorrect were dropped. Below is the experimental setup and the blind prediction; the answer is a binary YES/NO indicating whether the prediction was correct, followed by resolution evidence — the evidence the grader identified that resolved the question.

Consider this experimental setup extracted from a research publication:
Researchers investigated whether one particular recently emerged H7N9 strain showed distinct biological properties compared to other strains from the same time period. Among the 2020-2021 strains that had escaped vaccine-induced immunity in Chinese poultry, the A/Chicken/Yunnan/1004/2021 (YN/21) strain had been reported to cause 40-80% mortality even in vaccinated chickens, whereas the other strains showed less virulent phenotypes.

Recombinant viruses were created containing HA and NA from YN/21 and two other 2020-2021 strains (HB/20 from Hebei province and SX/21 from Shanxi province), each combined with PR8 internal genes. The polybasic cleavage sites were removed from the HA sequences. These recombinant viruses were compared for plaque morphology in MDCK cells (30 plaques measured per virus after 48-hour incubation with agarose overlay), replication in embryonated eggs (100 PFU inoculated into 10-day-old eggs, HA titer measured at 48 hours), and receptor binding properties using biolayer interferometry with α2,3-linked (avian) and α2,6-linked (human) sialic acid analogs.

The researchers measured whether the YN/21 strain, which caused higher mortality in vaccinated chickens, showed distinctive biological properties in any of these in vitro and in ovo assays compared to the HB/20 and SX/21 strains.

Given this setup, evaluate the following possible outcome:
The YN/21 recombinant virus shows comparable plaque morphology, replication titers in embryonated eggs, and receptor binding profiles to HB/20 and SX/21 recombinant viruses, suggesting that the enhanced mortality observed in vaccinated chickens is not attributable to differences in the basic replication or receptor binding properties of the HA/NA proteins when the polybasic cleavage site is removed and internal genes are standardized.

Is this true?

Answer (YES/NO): NO